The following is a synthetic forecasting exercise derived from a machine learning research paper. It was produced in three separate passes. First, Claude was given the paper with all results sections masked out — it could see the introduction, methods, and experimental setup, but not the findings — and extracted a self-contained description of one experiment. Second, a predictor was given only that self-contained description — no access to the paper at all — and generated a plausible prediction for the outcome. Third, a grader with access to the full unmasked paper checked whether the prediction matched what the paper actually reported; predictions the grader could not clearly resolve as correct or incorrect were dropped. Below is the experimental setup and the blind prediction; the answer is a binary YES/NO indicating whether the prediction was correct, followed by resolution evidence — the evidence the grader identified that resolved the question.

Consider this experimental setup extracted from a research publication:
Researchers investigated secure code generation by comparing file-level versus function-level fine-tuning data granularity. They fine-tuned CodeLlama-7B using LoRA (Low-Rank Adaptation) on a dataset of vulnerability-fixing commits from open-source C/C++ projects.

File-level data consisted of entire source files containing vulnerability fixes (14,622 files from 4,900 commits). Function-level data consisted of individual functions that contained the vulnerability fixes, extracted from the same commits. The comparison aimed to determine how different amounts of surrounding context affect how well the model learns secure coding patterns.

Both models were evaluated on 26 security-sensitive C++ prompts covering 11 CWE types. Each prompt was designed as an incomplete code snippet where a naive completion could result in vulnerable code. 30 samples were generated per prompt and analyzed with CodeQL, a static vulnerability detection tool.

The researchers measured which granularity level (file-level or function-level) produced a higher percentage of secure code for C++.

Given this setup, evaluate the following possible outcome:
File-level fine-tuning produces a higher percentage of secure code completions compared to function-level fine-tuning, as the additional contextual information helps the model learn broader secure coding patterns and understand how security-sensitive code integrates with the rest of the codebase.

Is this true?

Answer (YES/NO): NO